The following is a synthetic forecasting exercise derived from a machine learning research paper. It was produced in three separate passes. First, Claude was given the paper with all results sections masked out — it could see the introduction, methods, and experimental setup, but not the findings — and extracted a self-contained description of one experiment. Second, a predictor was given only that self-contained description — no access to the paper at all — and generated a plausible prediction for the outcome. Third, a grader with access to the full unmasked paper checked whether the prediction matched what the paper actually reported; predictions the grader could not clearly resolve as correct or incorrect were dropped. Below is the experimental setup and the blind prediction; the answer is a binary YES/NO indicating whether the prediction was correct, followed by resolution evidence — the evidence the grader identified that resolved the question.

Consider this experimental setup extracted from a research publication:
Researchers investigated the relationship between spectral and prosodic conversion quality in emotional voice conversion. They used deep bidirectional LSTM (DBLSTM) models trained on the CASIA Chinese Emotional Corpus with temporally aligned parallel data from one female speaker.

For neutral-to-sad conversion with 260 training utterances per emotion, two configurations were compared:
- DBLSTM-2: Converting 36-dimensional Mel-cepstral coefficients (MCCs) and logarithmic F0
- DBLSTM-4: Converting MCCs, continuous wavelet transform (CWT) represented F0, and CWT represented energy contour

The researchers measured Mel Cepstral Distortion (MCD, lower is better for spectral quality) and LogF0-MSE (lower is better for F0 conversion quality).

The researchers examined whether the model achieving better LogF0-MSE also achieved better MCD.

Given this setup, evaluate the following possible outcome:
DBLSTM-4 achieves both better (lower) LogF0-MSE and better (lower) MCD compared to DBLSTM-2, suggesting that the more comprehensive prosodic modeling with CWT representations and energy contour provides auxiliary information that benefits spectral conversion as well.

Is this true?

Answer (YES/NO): NO